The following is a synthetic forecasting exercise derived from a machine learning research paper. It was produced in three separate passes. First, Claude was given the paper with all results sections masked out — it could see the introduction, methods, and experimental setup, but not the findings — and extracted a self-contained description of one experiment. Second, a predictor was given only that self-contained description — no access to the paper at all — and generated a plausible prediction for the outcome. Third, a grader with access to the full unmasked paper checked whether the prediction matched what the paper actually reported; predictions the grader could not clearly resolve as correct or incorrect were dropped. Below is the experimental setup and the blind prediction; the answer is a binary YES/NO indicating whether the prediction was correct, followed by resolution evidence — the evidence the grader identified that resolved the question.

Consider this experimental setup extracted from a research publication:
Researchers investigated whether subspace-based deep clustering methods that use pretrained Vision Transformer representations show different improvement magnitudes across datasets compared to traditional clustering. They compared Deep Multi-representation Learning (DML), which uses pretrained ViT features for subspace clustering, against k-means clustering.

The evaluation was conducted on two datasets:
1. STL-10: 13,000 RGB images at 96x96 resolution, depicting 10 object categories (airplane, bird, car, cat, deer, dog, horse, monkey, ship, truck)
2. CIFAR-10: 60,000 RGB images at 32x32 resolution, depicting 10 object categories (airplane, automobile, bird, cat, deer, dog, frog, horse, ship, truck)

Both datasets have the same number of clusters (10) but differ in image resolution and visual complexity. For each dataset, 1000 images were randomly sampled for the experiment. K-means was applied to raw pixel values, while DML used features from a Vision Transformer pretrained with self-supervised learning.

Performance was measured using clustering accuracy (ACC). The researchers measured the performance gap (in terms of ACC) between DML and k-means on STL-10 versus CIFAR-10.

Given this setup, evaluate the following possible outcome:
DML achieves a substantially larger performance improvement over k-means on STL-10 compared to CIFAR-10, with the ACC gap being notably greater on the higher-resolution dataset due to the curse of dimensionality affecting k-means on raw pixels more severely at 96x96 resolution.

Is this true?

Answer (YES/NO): YES